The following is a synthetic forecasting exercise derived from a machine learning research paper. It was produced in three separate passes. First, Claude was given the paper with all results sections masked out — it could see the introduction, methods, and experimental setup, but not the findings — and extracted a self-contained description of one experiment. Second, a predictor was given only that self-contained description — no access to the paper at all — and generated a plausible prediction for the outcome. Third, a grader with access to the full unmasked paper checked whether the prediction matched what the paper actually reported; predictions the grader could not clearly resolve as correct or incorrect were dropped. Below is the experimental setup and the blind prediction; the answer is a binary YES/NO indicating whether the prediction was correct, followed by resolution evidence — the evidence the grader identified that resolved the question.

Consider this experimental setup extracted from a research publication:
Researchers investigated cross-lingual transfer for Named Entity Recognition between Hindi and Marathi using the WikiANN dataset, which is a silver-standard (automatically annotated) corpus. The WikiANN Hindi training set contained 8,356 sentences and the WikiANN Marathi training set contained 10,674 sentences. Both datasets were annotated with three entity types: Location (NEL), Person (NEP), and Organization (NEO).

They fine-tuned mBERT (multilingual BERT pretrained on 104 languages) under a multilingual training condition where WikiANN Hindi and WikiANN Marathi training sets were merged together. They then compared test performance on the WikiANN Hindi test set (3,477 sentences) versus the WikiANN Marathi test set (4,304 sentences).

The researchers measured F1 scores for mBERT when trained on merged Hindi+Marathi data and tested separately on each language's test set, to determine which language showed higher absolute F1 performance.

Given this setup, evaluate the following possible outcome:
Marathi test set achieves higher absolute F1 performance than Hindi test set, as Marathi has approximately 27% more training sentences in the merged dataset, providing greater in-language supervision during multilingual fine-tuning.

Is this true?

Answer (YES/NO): YES